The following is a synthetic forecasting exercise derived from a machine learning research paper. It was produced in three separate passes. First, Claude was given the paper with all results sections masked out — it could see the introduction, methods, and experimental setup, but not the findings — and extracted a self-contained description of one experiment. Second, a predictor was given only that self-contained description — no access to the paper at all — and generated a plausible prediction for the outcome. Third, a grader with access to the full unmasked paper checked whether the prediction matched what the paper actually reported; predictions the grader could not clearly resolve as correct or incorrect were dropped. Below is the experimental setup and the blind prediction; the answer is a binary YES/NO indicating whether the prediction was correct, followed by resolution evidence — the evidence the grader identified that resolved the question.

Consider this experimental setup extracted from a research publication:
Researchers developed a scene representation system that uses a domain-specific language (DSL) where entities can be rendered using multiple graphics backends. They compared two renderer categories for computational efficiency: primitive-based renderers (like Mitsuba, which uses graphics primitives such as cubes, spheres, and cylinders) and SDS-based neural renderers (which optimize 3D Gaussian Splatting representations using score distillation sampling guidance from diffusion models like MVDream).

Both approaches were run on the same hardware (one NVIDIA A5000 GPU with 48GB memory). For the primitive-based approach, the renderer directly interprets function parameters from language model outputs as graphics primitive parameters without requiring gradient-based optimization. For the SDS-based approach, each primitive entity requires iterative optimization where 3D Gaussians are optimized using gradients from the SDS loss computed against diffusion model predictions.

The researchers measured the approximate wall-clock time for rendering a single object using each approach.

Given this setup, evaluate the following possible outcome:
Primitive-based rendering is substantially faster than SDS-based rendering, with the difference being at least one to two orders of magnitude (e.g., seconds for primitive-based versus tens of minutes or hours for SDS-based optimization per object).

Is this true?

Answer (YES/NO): YES